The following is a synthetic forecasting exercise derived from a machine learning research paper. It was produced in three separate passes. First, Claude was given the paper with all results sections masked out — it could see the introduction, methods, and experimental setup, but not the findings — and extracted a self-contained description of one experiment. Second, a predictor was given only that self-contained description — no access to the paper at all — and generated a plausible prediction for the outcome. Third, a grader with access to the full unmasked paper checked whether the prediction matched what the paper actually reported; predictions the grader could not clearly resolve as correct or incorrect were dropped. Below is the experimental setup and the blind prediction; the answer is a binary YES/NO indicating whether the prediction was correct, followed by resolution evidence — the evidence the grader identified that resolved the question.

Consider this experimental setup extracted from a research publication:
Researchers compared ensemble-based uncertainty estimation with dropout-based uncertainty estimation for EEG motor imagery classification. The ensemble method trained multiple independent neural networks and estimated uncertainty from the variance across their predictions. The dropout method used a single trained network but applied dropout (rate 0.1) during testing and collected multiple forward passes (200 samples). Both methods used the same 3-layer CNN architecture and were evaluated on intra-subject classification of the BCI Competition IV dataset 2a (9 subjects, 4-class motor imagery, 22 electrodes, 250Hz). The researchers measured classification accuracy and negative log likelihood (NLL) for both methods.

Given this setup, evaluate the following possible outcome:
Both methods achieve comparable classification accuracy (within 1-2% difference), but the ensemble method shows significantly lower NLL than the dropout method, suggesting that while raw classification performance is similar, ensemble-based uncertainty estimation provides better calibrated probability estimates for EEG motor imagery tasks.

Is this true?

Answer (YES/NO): NO